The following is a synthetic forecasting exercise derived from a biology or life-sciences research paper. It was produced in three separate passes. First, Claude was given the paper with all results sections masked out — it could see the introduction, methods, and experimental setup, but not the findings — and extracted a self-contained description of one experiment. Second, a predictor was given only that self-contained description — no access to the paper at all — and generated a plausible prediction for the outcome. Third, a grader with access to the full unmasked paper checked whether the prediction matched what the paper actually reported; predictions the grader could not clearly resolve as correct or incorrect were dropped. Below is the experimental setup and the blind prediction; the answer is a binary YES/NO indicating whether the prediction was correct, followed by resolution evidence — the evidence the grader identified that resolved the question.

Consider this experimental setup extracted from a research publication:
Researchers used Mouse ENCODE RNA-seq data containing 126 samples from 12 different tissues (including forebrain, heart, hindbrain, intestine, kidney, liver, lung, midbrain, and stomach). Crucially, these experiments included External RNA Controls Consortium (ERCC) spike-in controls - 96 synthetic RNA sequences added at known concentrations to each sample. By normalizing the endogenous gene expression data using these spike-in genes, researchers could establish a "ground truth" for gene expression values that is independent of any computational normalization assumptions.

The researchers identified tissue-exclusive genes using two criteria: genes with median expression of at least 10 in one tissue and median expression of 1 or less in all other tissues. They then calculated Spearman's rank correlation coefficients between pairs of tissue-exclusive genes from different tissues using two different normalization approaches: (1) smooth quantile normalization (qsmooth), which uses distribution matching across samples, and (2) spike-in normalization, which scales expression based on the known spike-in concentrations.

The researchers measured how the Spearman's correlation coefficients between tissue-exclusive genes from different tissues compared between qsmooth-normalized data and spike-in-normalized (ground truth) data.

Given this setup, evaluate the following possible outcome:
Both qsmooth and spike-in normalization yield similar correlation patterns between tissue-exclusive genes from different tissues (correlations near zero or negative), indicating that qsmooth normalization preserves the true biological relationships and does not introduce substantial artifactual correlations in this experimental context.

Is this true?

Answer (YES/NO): NO